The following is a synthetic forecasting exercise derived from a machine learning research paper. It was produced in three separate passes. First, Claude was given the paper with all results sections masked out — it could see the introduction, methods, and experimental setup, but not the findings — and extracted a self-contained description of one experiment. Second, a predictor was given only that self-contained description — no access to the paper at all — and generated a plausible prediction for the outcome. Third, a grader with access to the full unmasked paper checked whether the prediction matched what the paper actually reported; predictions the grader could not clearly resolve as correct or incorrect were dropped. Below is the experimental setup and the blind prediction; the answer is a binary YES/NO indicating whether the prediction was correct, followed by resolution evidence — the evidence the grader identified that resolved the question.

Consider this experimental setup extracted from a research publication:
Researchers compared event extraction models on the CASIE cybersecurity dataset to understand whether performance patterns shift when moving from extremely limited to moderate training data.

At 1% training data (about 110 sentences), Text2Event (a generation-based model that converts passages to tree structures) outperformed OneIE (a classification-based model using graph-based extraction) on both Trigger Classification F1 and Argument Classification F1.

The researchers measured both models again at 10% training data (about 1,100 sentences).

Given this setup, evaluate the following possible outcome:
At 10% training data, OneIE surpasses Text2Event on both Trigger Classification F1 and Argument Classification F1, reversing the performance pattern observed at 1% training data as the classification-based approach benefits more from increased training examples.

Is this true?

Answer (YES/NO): YES